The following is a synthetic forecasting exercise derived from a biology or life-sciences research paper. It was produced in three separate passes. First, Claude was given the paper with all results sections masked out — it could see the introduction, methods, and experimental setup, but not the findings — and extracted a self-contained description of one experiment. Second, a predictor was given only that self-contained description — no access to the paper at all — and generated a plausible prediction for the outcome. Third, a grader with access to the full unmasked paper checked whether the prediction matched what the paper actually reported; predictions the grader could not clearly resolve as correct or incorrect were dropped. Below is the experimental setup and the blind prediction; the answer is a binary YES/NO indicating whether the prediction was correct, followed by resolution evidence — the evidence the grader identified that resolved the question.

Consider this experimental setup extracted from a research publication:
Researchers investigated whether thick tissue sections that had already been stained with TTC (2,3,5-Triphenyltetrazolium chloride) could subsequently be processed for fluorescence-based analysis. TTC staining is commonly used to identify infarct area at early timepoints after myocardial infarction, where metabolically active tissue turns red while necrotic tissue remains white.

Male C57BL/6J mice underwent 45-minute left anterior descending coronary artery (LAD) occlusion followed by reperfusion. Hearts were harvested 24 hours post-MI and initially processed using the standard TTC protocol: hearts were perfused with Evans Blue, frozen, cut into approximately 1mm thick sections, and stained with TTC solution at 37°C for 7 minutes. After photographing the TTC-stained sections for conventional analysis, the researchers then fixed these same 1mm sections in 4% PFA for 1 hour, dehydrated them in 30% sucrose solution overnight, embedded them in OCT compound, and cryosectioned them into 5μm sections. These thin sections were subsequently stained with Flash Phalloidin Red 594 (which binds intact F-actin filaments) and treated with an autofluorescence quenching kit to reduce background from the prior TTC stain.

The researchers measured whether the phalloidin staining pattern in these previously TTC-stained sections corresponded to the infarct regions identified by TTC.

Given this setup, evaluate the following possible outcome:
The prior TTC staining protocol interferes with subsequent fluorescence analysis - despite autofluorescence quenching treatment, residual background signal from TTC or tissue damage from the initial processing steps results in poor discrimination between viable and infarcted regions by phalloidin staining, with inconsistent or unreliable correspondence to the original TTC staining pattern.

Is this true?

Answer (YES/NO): NO